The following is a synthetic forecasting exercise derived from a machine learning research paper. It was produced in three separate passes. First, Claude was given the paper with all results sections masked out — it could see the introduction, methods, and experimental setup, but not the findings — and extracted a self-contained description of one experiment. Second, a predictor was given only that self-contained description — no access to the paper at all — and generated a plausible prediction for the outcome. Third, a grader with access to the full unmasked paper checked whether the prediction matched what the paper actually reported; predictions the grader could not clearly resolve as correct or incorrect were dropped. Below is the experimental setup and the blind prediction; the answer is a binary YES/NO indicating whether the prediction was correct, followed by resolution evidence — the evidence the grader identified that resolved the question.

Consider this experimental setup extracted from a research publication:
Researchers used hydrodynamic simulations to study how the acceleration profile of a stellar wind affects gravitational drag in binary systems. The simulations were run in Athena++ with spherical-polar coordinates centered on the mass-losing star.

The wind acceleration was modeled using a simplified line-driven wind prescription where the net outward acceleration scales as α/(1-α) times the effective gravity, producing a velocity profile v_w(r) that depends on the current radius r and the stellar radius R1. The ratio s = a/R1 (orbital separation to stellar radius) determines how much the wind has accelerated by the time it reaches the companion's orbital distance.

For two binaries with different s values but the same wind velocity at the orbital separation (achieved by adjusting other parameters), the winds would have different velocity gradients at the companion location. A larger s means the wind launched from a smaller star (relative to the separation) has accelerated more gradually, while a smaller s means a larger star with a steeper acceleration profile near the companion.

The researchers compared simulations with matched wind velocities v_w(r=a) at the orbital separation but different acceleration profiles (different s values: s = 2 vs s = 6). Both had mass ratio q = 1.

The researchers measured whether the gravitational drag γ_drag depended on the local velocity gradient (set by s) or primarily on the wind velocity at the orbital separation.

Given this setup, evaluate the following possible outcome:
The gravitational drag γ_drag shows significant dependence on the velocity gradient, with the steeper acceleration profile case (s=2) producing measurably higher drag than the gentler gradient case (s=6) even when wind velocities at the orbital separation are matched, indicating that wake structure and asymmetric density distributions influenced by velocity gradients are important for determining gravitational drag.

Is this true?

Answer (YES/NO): NO